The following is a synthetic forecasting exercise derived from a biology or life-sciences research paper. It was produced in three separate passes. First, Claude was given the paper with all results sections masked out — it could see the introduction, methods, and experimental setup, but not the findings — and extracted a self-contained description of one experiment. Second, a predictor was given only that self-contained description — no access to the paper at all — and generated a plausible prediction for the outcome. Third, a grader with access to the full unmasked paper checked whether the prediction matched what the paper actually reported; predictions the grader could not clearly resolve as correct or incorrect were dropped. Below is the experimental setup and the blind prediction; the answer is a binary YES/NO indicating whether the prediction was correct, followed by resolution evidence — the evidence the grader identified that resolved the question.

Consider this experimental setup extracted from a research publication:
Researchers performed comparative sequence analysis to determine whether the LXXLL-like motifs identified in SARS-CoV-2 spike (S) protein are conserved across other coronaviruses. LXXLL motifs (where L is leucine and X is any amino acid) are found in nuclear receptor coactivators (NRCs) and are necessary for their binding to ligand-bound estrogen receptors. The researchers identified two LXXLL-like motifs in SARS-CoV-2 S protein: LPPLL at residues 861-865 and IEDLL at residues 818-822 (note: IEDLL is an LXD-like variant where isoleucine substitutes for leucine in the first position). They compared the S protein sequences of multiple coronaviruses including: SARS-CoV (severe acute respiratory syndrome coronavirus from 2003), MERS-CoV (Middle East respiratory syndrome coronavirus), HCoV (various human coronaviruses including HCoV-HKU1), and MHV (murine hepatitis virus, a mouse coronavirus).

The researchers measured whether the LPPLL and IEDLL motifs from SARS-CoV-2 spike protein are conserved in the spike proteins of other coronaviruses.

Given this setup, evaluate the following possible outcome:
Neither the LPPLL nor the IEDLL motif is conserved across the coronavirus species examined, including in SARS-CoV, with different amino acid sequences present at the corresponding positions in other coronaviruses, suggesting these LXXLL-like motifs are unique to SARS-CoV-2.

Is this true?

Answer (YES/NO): NO